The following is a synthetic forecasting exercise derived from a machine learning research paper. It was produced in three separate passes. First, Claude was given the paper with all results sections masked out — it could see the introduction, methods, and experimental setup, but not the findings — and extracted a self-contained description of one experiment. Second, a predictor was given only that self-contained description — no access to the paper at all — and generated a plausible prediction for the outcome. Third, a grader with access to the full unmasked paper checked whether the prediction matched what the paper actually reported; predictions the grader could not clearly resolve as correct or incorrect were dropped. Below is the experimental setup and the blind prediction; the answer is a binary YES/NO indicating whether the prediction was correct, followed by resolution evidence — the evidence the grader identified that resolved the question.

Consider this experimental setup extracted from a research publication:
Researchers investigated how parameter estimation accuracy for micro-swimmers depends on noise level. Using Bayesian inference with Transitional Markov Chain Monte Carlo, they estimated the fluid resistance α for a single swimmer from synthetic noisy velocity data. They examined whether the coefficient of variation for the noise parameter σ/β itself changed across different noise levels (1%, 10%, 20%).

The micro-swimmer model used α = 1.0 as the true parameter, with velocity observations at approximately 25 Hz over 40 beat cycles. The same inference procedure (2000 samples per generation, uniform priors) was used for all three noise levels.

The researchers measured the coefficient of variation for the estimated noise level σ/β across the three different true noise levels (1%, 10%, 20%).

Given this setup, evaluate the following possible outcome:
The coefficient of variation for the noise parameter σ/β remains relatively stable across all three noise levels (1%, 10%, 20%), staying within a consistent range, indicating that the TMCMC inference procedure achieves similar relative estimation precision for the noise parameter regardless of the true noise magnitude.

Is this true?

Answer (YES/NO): YES